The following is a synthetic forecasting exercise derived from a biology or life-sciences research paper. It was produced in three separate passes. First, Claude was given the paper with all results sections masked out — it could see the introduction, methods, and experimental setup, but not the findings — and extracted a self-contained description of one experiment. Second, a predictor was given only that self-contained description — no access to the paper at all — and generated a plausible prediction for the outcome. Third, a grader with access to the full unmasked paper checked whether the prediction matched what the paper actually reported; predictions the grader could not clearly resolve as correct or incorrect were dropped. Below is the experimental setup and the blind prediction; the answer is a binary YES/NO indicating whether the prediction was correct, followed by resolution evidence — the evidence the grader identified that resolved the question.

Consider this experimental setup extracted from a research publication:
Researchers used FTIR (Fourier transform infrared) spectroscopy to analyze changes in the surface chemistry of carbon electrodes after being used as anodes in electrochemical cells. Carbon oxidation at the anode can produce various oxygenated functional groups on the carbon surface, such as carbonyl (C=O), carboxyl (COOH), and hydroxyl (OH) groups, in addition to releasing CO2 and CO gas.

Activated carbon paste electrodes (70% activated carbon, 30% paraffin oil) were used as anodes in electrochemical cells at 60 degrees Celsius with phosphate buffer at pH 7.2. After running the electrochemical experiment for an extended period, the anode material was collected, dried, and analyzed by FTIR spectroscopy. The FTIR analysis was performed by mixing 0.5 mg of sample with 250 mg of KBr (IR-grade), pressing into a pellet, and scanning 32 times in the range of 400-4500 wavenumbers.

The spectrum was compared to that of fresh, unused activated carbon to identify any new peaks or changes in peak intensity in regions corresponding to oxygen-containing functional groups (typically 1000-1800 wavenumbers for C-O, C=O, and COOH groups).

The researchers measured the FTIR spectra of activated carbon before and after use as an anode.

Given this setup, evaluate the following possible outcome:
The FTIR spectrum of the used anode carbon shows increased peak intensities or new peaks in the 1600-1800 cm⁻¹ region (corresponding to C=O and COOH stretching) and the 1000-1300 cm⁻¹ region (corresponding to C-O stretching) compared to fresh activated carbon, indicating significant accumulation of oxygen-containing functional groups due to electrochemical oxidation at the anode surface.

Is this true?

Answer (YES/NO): NO